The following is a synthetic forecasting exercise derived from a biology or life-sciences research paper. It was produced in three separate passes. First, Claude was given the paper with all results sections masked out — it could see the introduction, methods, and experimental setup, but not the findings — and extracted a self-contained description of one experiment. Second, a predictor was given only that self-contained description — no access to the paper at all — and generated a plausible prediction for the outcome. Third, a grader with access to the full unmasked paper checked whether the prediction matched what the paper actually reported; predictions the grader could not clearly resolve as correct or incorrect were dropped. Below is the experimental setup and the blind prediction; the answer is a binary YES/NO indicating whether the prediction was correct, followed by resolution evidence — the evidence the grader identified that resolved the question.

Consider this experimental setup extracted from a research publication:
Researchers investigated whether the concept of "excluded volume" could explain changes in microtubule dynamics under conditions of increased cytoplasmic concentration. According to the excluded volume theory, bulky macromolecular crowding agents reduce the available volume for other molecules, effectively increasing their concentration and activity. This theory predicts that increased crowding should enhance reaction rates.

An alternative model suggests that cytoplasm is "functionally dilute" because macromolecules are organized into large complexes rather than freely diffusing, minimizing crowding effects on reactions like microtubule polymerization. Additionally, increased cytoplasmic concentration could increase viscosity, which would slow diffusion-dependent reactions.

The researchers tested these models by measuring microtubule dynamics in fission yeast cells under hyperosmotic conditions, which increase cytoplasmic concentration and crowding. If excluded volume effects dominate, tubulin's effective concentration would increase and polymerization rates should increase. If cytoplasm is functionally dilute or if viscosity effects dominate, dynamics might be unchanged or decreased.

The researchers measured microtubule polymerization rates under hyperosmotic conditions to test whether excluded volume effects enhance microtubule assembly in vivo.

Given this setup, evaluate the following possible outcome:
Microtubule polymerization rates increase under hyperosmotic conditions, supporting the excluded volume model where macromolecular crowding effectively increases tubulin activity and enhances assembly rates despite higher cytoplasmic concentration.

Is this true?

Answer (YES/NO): NO